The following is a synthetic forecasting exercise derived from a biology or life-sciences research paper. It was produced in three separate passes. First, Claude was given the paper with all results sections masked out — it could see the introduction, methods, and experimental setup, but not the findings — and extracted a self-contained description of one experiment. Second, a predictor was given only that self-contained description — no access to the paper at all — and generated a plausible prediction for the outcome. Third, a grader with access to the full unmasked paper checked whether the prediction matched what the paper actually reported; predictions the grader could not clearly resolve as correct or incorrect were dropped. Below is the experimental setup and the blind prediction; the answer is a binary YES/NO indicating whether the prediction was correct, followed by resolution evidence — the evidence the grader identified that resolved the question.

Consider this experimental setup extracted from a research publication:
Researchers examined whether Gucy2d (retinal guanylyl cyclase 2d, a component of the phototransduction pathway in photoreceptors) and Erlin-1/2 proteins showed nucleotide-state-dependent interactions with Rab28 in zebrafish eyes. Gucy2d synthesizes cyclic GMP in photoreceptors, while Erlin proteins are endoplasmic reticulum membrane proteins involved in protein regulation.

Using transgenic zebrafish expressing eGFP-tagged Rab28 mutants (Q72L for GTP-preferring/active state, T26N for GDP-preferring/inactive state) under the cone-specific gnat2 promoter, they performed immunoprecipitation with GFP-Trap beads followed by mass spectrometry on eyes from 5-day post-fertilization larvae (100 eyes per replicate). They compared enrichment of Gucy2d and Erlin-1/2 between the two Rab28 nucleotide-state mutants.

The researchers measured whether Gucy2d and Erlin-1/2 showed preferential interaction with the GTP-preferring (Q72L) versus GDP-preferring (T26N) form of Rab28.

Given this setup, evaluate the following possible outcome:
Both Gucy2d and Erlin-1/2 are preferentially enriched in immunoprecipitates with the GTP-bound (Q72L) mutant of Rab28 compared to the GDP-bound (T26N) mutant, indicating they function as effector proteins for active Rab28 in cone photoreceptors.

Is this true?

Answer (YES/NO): NO